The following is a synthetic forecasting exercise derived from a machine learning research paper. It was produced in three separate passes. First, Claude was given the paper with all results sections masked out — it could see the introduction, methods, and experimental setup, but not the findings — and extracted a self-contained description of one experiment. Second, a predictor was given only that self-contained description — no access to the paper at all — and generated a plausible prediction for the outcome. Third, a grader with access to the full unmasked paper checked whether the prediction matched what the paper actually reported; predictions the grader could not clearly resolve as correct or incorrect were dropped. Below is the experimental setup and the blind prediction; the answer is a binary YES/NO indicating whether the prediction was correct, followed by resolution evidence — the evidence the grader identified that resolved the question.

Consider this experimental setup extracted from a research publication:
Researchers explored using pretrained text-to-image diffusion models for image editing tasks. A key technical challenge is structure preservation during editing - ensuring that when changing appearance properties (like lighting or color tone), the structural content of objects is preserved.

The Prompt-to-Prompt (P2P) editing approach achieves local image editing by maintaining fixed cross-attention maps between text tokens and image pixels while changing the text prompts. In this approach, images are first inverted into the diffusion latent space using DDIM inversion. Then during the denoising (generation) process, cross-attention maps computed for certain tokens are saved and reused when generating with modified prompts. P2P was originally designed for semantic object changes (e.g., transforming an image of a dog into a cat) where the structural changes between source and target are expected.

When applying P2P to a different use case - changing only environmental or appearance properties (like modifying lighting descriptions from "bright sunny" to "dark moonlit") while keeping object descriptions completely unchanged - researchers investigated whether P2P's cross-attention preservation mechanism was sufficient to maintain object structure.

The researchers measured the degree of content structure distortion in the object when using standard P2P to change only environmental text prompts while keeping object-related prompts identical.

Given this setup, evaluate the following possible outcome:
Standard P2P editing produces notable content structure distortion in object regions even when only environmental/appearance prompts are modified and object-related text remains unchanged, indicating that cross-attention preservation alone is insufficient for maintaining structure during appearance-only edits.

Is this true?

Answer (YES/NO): YES